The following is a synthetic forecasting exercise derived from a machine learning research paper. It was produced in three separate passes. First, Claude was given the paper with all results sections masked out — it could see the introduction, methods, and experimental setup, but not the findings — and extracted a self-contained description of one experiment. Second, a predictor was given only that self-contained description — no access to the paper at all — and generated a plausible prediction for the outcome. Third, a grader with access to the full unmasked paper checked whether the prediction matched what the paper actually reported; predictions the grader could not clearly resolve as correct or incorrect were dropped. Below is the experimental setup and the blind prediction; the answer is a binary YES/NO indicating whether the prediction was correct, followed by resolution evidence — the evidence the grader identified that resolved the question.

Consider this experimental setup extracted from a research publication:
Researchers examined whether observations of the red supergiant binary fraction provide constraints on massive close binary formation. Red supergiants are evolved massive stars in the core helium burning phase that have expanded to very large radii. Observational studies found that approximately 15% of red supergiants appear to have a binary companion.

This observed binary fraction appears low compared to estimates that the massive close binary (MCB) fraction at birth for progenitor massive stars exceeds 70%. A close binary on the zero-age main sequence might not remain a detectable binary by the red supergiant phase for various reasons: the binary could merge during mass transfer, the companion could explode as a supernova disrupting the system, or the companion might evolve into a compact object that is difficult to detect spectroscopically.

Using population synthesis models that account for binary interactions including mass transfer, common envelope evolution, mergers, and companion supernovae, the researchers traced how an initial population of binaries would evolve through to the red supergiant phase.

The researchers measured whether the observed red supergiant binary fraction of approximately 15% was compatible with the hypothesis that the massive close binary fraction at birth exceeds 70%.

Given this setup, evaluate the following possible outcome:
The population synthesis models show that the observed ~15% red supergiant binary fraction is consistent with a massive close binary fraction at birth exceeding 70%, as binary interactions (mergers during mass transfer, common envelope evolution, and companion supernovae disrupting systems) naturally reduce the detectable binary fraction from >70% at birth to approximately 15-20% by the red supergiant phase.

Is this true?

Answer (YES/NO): YES